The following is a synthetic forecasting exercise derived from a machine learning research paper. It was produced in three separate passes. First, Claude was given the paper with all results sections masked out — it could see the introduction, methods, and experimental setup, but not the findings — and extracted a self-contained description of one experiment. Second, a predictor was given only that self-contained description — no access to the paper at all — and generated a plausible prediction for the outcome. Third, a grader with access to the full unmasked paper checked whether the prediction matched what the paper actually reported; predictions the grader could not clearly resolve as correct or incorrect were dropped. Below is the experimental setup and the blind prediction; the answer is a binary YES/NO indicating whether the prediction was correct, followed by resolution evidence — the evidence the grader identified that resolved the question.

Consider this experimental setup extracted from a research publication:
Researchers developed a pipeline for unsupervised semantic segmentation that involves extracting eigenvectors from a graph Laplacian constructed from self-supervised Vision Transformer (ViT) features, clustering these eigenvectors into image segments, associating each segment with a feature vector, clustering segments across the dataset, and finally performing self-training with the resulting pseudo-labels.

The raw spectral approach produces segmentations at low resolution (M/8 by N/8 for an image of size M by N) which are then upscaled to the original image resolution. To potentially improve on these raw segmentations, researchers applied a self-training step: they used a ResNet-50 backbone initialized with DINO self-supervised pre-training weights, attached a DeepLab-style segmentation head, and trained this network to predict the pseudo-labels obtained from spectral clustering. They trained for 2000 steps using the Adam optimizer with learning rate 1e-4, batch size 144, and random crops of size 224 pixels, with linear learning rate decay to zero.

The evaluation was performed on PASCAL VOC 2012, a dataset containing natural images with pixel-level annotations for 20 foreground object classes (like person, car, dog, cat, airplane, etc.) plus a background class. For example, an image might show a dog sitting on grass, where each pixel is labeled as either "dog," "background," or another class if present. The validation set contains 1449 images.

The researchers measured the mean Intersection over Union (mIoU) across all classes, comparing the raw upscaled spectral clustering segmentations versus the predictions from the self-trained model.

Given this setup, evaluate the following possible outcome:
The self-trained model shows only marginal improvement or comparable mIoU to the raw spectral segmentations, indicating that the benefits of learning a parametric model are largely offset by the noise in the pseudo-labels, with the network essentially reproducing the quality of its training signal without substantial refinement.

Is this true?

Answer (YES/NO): NO